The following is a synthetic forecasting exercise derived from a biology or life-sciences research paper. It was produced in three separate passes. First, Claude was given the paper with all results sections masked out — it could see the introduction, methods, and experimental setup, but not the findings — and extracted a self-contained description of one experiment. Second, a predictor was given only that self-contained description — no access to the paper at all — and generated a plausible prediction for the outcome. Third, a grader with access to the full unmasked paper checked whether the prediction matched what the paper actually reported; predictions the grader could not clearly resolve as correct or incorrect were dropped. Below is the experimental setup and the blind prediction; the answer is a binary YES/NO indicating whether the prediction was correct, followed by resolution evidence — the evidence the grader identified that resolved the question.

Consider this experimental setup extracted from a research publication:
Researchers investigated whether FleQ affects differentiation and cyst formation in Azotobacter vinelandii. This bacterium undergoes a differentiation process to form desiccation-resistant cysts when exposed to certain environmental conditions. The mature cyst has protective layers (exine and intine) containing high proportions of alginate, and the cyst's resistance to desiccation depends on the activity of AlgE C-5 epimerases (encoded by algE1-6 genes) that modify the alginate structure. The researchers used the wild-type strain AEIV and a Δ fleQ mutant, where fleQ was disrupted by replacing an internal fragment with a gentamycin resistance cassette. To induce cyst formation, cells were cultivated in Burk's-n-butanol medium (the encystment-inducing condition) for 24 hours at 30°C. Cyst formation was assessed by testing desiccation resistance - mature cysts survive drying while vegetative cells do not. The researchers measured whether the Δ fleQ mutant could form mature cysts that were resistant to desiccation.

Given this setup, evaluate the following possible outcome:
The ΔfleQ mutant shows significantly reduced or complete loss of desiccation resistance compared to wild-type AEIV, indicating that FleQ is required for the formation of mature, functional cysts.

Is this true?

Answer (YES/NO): NO